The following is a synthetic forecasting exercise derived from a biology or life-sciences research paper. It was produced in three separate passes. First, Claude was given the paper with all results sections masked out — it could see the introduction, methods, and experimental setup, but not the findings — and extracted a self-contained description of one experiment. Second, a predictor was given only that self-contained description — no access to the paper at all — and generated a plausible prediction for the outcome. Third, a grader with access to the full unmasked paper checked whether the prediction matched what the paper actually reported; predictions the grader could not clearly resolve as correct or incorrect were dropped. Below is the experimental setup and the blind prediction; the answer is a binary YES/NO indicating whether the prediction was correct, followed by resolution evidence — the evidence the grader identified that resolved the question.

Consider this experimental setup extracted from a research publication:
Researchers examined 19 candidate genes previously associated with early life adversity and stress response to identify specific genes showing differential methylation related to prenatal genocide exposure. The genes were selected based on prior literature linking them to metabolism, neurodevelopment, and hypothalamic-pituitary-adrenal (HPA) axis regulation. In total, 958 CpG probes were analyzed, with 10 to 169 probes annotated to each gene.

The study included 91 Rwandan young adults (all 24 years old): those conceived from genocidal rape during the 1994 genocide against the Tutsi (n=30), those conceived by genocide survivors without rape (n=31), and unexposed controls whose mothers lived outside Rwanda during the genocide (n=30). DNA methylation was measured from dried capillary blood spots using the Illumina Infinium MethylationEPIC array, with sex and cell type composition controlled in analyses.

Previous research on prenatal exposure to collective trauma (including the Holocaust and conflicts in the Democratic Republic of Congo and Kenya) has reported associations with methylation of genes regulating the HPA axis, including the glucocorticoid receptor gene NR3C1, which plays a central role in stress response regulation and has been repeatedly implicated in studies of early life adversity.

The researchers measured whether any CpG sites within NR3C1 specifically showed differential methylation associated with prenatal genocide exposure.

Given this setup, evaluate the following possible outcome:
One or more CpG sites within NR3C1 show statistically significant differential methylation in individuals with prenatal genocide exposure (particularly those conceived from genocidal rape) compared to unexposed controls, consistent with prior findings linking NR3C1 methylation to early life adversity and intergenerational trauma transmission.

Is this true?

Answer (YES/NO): NO